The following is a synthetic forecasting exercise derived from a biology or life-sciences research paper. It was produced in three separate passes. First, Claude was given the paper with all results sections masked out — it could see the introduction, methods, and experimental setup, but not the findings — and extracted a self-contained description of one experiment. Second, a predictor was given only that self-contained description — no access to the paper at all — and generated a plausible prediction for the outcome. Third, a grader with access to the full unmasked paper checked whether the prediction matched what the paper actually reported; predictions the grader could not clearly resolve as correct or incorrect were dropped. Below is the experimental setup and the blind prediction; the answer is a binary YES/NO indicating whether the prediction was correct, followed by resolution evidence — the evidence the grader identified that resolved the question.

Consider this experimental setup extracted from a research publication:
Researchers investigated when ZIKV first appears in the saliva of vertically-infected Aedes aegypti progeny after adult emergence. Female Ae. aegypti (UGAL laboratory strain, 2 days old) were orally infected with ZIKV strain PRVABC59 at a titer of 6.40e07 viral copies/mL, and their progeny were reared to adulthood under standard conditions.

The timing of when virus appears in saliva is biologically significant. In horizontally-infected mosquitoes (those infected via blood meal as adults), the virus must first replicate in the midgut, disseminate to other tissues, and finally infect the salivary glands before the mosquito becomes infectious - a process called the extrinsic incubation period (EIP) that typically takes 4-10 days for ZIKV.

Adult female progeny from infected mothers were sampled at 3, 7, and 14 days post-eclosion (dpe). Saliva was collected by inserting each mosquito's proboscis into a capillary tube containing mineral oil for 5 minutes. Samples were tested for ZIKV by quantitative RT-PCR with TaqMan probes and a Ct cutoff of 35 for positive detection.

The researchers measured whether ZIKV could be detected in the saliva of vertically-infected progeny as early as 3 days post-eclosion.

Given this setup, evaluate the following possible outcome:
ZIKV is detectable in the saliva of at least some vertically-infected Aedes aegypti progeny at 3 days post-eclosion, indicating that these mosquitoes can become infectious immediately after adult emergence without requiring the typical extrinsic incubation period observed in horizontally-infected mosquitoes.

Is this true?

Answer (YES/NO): YES